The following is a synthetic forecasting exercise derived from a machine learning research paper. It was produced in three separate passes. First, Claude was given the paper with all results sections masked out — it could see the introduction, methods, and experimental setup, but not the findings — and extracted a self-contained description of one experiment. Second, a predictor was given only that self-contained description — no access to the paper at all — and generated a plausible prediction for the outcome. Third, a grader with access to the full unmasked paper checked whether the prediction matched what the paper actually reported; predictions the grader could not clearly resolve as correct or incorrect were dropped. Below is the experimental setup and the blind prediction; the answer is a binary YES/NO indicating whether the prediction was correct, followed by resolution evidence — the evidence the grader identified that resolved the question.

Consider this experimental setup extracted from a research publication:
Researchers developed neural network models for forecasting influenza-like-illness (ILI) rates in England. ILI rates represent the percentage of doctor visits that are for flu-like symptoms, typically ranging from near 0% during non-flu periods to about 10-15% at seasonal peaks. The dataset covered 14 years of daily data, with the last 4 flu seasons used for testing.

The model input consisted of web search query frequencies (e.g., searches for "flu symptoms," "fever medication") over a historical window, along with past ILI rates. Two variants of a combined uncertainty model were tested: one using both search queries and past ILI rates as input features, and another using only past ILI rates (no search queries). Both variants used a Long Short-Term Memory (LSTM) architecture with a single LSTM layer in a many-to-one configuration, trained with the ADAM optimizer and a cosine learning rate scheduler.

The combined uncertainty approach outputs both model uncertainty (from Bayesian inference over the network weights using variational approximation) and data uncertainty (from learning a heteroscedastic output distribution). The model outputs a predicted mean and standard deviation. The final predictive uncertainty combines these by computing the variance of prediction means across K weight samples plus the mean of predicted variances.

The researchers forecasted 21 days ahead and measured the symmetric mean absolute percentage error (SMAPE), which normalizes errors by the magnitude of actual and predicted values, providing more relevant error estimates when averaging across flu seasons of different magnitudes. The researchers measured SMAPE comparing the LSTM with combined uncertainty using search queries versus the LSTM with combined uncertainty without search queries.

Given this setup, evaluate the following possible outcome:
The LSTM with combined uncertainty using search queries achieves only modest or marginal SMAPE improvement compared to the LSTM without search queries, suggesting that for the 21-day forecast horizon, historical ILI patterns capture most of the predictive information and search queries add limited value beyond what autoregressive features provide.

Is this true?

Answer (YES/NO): NO